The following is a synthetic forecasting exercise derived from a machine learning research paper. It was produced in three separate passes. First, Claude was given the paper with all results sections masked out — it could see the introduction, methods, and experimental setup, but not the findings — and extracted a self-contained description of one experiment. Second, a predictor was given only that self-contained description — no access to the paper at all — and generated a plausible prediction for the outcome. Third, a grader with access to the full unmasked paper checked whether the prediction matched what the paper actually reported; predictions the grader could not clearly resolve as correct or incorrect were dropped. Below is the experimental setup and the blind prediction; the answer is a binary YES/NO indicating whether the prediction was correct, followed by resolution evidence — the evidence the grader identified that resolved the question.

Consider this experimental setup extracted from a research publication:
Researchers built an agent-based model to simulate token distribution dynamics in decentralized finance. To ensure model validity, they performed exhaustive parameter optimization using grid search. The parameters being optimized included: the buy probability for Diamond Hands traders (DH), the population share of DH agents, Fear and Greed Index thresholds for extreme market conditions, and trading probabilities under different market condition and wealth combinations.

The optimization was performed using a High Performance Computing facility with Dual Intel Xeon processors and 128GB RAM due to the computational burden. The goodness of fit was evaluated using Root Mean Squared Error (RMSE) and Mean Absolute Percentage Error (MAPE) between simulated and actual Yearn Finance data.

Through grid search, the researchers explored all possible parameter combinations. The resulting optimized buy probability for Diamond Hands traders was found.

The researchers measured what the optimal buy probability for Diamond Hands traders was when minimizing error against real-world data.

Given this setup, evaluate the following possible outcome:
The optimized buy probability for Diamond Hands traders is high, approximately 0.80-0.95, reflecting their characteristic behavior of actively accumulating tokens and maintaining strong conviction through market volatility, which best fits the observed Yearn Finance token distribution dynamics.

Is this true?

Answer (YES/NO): NO